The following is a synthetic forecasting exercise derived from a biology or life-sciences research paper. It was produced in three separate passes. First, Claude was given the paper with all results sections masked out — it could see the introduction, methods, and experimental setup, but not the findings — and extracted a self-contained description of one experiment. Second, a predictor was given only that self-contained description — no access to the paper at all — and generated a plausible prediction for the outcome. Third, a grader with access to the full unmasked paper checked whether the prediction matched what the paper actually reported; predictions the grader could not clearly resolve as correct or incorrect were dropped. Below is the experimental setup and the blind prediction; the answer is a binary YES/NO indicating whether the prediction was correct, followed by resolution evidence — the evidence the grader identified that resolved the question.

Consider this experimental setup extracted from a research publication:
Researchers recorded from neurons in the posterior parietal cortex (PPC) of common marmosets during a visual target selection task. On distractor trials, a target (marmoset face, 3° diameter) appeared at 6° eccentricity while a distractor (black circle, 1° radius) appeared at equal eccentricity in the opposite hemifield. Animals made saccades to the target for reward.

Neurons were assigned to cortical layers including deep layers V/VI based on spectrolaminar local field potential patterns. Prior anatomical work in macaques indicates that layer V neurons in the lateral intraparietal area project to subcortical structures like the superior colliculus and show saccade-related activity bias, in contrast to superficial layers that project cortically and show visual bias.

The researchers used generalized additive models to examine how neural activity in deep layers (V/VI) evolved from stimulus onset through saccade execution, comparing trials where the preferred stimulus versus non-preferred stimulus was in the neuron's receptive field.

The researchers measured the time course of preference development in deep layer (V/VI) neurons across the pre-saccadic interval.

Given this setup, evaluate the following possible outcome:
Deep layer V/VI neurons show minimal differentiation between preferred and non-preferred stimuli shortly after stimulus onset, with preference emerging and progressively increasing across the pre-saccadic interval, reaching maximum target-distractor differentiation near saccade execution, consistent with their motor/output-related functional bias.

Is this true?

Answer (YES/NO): NO